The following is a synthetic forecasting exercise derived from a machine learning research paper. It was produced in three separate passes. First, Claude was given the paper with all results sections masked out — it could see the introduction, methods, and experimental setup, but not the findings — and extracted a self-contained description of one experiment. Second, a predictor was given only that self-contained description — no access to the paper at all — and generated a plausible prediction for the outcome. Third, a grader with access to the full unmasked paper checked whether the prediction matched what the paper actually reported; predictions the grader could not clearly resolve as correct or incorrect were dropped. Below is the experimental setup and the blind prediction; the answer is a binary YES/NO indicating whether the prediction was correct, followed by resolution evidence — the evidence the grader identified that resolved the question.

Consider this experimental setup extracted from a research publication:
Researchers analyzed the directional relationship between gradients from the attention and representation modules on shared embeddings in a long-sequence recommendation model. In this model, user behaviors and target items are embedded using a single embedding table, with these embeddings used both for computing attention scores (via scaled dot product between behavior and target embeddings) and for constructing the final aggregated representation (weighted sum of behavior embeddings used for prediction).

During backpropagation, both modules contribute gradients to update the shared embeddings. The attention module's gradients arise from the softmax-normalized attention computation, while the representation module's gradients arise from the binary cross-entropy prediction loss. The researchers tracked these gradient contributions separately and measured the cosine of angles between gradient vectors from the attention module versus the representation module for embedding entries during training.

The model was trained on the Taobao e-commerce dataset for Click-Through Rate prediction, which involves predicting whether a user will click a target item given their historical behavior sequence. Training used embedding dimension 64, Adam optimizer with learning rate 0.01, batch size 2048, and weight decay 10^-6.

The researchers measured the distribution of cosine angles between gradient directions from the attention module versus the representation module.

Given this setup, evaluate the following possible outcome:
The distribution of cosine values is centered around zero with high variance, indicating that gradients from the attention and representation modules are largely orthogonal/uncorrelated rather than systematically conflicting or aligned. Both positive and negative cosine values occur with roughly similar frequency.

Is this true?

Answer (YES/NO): NO